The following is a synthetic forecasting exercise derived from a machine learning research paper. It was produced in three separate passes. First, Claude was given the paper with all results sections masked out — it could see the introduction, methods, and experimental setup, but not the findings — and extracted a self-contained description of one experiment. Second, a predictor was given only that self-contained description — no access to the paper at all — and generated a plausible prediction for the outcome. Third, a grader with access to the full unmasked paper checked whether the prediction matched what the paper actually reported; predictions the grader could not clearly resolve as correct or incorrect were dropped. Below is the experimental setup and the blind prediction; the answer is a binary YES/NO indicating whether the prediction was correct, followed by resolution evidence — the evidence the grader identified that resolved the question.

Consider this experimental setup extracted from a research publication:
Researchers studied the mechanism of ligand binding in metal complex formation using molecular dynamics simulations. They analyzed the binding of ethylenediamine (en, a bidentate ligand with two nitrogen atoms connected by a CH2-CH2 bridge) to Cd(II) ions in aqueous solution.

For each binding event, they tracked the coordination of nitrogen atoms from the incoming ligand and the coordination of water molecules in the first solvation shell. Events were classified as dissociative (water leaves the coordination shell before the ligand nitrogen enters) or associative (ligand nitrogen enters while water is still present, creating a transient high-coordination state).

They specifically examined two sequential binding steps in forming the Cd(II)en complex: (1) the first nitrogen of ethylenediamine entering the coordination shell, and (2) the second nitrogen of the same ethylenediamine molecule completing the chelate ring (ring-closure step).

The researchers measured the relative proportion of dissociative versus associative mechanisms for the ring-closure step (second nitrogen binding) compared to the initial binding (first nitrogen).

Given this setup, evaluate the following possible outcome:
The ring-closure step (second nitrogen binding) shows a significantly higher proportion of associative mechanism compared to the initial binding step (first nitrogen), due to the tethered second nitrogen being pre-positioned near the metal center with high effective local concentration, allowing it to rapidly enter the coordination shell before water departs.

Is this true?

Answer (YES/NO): YES